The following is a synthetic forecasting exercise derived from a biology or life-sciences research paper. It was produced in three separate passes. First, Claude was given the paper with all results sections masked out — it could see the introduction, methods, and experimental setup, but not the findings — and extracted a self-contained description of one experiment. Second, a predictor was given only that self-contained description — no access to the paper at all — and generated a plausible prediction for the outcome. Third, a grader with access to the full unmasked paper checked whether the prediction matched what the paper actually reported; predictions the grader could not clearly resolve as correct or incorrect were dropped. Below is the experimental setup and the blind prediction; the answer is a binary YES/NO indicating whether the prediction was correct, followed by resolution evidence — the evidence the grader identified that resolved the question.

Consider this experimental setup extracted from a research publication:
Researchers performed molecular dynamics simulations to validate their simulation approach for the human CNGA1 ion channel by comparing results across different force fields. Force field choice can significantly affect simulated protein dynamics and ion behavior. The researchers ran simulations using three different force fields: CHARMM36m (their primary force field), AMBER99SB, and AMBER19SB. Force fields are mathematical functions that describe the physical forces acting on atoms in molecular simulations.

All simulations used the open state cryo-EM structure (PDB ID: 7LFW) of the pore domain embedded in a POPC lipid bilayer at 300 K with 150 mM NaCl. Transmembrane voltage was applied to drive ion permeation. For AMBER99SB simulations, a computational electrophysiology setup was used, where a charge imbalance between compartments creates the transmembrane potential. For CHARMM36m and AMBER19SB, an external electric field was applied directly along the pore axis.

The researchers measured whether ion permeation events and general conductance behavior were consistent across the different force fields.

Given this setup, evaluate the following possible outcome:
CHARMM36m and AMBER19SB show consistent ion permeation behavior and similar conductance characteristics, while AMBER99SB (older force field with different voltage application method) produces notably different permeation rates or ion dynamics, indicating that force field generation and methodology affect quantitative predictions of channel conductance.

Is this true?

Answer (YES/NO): NO